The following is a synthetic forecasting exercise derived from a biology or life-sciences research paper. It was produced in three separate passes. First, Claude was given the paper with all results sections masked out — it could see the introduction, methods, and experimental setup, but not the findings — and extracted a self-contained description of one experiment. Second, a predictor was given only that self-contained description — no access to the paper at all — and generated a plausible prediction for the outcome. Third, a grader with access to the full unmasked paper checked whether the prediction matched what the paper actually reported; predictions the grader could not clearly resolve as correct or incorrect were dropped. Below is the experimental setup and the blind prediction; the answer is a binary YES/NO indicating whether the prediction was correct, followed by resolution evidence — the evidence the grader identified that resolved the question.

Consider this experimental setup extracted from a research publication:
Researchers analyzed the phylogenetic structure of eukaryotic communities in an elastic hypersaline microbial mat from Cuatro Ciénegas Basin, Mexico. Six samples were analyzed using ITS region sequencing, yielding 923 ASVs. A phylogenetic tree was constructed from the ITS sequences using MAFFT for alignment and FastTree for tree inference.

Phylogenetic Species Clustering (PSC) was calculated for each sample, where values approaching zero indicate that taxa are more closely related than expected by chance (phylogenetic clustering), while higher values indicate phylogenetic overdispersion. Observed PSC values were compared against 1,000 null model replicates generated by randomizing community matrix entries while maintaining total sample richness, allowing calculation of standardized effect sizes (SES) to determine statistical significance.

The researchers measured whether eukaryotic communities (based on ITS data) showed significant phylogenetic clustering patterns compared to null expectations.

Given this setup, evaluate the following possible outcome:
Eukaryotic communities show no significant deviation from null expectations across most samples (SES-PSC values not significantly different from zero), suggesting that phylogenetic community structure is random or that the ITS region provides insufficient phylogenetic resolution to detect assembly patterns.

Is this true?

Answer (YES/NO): NO